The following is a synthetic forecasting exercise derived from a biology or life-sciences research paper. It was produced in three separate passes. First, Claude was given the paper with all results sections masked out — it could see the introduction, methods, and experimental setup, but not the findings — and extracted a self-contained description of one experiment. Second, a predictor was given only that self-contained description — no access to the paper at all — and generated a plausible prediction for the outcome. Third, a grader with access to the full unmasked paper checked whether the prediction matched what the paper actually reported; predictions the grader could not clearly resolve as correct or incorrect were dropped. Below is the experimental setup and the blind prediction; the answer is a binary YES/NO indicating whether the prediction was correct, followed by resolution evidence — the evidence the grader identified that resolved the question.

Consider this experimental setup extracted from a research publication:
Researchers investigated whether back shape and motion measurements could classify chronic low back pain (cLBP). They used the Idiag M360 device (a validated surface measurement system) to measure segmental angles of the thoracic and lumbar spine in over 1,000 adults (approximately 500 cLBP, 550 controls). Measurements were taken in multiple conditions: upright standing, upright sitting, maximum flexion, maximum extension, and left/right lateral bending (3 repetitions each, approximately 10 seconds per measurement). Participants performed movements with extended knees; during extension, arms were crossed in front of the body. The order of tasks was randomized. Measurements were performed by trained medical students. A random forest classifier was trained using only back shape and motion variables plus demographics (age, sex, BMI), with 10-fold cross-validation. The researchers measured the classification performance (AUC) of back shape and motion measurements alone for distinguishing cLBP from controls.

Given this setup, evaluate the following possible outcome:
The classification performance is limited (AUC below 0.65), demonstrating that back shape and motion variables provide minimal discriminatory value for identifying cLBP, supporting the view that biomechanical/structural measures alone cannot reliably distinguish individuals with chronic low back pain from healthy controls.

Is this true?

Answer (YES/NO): YES